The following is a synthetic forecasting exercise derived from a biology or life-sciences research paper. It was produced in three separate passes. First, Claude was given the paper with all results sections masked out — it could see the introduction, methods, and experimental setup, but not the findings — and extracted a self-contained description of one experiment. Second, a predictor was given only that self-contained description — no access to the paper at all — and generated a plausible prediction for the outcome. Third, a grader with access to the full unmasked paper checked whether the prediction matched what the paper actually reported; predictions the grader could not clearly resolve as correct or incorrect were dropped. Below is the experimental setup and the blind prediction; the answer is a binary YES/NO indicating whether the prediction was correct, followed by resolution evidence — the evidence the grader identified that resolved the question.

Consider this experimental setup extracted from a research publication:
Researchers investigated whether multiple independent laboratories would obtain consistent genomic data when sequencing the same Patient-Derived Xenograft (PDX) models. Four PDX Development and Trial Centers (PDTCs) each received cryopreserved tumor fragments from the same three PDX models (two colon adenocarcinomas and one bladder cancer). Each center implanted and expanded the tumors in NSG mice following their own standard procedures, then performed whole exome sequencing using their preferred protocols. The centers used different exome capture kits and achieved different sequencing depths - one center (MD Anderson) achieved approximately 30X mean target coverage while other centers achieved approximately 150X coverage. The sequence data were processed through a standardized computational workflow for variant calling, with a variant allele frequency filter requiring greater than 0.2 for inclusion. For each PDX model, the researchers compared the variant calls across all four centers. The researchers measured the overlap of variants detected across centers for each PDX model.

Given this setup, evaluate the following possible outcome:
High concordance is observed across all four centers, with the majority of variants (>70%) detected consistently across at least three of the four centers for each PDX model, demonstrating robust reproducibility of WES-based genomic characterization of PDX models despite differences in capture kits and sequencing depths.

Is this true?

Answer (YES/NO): NO